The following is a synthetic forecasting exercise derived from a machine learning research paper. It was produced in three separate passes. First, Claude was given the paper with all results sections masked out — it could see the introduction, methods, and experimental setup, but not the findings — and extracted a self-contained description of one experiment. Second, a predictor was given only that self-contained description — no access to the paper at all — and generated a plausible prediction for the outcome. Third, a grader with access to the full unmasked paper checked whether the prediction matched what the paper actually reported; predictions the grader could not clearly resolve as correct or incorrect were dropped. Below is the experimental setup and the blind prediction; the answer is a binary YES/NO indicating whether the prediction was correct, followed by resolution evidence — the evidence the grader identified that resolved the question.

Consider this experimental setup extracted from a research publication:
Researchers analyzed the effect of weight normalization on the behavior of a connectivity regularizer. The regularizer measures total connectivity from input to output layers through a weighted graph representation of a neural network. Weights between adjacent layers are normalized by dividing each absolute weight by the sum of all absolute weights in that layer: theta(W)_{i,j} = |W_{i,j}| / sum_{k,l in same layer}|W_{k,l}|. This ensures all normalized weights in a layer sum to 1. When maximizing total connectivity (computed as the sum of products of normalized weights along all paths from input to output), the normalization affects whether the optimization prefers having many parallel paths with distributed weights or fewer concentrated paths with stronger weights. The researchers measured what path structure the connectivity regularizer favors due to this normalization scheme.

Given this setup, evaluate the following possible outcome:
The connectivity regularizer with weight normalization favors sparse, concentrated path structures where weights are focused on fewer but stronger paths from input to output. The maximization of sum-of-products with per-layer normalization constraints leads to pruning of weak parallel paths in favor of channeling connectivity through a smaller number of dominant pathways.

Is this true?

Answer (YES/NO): YES